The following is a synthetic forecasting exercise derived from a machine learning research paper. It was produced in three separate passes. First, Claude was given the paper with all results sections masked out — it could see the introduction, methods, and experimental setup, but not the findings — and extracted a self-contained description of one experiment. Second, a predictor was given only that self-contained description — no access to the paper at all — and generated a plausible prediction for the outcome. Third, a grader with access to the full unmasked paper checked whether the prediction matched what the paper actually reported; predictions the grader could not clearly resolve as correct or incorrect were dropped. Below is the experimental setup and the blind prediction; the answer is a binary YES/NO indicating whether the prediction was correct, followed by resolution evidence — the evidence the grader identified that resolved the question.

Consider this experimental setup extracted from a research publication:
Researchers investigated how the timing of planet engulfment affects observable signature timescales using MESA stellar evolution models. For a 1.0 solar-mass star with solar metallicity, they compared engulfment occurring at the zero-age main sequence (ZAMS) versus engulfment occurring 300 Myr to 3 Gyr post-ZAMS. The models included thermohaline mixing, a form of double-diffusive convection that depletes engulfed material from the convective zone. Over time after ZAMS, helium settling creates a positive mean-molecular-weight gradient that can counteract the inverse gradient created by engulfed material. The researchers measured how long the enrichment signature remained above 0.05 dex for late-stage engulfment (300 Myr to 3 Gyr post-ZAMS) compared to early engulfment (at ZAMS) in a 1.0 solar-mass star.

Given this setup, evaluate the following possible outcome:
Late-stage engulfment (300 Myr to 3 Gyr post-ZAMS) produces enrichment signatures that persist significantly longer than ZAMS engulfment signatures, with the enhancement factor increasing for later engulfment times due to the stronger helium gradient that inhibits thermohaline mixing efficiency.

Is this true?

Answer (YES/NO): YES